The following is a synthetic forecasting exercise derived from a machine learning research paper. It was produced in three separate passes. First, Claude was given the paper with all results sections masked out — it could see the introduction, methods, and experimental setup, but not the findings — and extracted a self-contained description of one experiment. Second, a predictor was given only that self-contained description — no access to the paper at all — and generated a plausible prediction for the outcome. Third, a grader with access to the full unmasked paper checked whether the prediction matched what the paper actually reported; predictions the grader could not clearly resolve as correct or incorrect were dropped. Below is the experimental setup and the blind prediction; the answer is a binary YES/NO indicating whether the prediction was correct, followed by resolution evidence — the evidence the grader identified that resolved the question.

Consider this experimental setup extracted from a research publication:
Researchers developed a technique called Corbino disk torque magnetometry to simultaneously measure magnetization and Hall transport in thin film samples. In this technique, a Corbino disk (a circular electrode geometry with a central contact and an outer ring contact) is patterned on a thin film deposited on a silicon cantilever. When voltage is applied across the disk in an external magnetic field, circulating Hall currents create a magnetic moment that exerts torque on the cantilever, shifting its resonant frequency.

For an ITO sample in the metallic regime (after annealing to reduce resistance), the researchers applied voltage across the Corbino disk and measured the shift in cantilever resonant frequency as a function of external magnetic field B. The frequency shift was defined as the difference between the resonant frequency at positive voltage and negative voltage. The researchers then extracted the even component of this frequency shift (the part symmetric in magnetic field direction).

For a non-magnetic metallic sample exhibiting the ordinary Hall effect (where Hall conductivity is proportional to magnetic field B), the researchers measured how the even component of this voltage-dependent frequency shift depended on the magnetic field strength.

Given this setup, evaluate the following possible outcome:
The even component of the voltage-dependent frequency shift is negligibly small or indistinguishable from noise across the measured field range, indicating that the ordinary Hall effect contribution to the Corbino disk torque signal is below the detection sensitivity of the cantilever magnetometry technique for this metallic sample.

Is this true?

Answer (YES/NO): NO